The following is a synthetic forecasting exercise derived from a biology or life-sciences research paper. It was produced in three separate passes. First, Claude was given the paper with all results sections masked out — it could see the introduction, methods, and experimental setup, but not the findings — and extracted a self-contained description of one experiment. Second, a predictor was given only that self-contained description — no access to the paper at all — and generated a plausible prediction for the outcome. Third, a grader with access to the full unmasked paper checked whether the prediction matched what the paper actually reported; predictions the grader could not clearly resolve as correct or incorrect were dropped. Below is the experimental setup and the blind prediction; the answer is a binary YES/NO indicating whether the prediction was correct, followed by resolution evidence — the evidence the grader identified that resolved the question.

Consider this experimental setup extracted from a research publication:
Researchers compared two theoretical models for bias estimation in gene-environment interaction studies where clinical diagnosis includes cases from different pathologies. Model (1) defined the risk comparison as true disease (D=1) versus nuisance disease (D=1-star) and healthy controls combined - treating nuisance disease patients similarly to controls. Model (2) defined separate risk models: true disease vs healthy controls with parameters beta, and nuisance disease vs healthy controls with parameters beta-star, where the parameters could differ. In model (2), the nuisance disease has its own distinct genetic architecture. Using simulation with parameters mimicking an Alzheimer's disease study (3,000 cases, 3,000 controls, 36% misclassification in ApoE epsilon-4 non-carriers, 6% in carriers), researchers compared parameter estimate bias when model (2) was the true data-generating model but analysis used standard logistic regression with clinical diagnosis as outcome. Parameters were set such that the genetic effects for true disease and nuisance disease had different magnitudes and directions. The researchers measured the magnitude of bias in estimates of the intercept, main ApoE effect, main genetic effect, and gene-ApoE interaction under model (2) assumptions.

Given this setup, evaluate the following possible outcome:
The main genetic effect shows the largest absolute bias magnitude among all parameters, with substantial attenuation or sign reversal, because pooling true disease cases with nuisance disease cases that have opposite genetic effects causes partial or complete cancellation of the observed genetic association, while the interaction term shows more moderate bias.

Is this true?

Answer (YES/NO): NO